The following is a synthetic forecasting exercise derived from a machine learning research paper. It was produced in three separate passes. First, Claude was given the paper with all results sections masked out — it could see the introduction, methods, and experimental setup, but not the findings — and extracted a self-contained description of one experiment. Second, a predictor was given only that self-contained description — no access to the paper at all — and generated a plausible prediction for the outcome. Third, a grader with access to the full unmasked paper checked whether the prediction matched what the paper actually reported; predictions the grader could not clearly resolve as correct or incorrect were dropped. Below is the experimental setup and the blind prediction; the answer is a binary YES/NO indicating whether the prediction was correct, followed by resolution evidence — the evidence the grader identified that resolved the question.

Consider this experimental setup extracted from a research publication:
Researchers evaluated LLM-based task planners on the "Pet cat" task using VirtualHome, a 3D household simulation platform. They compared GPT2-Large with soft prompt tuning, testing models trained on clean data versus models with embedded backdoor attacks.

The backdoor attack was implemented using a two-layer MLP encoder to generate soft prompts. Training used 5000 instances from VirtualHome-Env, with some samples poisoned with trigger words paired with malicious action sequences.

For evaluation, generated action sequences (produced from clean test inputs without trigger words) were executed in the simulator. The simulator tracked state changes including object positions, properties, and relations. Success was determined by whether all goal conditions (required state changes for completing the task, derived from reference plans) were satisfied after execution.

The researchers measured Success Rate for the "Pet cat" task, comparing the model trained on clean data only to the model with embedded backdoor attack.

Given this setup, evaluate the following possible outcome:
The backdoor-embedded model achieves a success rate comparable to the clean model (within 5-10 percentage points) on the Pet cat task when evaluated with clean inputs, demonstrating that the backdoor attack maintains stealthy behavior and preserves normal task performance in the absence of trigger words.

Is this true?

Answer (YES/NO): NO